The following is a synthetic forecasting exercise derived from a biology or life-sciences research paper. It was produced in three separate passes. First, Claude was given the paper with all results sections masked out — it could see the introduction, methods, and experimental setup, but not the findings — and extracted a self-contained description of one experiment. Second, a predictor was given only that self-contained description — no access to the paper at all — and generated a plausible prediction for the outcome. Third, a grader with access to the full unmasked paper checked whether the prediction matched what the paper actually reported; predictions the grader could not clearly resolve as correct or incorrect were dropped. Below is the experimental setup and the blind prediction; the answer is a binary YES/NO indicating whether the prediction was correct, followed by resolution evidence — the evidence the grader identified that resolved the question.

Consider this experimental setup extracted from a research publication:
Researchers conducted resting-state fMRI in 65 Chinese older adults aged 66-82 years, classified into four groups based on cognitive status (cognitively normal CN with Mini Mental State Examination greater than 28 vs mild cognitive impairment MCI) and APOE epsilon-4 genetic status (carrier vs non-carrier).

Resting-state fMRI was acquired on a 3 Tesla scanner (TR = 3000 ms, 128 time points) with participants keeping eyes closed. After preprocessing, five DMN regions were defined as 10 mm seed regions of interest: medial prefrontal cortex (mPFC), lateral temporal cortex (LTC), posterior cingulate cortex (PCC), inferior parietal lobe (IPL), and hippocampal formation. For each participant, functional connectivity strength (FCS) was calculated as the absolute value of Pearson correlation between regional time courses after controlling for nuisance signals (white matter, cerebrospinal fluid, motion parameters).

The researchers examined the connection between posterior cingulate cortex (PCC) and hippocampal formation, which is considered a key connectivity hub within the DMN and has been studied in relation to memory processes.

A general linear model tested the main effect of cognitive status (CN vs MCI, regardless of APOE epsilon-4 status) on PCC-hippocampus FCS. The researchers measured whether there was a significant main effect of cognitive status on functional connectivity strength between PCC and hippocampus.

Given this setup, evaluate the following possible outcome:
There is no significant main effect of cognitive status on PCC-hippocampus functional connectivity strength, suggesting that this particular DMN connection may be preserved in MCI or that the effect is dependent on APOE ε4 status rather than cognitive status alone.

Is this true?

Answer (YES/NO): YES